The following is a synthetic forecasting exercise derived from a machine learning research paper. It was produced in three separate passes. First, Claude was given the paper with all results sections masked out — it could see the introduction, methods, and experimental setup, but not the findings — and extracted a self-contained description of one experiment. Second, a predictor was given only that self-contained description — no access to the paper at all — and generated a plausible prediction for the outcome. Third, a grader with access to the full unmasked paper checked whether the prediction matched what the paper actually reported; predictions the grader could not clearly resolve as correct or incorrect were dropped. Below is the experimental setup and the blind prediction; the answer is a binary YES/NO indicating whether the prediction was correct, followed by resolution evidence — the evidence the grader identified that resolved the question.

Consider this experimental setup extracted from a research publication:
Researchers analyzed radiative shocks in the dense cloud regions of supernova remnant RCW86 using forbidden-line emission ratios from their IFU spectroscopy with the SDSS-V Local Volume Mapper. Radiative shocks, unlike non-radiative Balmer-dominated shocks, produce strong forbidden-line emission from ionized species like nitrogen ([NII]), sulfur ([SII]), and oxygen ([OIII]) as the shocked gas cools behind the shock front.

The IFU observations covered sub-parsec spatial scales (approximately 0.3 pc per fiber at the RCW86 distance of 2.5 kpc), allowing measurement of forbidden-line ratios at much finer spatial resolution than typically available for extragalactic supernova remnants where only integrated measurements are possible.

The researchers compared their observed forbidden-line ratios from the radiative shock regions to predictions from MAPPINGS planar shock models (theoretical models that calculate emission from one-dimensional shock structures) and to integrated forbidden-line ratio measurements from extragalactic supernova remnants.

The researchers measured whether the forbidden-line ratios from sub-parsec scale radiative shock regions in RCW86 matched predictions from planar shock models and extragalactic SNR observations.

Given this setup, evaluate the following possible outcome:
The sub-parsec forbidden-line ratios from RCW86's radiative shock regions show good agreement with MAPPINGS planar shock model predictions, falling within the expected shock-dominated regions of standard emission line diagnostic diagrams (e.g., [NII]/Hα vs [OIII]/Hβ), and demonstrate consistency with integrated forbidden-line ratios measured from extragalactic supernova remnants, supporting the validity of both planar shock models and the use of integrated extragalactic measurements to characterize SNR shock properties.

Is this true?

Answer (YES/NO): YES